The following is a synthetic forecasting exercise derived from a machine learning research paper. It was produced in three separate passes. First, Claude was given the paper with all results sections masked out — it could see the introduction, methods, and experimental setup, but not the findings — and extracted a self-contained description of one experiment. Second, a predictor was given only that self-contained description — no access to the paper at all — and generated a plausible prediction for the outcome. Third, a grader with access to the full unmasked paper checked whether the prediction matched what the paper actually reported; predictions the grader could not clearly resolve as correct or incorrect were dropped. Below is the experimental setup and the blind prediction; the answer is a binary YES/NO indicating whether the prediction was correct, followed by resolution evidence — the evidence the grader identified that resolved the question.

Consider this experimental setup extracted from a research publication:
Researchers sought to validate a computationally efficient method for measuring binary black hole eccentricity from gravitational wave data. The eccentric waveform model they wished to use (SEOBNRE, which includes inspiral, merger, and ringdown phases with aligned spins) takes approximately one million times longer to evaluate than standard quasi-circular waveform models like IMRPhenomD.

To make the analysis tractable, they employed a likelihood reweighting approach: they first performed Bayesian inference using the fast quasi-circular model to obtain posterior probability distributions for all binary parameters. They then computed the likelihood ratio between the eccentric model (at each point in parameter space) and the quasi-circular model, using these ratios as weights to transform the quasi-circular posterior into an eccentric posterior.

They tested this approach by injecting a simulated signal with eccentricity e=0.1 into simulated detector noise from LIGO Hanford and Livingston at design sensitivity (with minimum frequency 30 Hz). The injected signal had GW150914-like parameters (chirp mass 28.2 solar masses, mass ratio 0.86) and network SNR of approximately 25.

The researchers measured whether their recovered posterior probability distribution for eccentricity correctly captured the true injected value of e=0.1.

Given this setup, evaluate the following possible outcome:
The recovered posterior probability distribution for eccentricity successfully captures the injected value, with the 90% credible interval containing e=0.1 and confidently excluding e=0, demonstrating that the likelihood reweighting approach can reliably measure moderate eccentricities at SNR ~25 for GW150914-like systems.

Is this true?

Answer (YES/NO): YES